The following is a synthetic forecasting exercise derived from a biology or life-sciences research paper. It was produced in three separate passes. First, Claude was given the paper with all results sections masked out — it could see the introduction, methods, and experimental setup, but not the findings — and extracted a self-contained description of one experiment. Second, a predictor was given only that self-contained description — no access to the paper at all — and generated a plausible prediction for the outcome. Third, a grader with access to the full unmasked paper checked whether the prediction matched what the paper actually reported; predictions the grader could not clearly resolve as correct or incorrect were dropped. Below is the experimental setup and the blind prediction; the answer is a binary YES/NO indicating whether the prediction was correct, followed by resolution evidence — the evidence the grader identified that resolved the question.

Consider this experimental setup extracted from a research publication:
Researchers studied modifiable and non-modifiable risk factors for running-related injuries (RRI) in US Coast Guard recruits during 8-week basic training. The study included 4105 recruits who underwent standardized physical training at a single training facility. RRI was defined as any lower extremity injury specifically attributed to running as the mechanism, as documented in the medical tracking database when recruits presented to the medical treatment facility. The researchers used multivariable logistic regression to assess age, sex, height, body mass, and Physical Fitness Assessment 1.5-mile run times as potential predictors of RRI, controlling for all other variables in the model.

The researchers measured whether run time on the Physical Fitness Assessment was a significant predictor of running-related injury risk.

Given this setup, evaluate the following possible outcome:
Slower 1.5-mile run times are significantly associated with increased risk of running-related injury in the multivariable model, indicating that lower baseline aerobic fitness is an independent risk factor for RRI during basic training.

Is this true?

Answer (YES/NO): YES